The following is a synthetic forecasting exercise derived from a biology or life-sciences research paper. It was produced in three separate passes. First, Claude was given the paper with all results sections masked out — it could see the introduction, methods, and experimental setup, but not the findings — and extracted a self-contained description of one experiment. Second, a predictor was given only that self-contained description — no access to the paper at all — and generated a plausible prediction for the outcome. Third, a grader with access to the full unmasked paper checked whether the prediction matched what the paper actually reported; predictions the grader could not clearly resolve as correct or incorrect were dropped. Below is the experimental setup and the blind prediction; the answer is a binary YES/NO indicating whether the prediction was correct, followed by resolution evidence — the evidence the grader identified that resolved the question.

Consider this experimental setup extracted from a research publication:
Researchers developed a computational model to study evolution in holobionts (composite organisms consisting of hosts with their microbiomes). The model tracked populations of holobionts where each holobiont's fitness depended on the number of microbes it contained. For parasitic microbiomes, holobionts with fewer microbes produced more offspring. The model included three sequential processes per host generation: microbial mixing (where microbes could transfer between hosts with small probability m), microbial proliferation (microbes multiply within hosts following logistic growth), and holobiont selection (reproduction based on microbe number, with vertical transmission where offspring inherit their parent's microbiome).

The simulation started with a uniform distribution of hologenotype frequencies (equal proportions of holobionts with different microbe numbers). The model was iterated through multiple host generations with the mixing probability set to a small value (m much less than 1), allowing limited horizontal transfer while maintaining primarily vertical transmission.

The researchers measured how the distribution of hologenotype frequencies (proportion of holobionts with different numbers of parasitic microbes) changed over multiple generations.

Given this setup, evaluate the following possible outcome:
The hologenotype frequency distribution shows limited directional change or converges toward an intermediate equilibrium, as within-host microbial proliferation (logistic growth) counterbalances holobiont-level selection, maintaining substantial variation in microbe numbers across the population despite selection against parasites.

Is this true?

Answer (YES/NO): NO